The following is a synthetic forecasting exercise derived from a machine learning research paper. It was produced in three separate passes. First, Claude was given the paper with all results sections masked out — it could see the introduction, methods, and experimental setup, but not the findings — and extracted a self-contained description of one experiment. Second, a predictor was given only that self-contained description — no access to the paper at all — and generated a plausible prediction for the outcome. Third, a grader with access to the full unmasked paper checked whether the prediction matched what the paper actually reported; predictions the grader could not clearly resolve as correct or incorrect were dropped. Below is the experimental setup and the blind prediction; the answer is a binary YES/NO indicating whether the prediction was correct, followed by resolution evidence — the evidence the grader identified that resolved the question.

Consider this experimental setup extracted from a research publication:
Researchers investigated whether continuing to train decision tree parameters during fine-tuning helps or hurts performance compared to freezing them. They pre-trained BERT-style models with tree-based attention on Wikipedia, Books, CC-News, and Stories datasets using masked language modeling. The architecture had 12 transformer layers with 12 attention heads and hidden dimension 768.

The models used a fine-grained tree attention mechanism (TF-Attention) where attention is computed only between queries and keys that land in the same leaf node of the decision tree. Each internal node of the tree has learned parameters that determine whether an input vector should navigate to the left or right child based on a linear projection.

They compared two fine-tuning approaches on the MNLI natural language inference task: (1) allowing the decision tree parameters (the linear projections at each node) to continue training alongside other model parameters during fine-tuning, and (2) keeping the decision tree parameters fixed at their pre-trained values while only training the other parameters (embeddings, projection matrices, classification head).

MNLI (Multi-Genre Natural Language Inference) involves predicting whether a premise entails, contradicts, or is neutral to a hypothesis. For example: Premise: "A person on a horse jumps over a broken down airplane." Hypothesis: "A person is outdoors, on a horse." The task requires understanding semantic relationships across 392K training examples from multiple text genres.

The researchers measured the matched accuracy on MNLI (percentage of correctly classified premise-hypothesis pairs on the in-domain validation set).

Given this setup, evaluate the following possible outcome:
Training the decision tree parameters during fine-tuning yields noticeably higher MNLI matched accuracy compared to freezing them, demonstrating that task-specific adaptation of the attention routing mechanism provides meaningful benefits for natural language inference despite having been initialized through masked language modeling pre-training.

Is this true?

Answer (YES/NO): NO